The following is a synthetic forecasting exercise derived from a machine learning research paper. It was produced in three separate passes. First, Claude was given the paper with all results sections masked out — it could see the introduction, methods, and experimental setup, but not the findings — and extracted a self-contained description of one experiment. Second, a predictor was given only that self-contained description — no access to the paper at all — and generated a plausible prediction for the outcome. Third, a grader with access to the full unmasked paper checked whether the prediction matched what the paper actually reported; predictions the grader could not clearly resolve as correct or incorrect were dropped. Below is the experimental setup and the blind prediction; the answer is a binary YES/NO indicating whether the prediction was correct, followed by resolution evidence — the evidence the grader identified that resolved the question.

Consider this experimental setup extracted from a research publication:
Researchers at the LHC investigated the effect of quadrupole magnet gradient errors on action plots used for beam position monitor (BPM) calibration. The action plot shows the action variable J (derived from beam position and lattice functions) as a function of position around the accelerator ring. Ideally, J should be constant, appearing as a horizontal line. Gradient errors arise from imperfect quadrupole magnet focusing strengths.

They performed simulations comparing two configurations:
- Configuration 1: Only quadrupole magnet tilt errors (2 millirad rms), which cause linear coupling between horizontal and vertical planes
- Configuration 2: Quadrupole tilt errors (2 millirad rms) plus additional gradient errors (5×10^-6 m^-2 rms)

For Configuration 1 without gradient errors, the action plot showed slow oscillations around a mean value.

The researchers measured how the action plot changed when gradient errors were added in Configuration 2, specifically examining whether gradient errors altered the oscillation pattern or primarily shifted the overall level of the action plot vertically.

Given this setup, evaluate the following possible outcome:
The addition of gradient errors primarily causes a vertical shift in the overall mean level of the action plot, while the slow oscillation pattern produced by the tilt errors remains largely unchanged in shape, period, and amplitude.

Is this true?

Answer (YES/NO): YES